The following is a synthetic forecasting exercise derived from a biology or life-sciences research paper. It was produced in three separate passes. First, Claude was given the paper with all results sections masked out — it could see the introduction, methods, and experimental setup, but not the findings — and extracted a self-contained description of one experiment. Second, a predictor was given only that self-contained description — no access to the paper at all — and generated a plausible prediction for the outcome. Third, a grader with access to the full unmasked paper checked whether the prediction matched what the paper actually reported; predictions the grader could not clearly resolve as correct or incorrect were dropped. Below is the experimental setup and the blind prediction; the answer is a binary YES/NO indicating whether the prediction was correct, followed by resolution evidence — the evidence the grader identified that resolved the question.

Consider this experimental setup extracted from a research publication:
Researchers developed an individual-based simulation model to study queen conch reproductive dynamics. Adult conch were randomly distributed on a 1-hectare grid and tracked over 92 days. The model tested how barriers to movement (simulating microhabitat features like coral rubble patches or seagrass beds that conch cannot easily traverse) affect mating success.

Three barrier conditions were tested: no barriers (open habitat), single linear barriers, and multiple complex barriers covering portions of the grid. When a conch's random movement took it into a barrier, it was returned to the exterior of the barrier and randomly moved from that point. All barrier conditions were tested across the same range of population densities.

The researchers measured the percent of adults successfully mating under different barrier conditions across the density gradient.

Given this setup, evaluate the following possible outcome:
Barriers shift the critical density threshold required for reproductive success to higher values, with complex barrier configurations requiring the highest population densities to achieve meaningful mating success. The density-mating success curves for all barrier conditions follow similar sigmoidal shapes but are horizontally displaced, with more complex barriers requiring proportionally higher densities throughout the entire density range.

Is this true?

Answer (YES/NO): NO